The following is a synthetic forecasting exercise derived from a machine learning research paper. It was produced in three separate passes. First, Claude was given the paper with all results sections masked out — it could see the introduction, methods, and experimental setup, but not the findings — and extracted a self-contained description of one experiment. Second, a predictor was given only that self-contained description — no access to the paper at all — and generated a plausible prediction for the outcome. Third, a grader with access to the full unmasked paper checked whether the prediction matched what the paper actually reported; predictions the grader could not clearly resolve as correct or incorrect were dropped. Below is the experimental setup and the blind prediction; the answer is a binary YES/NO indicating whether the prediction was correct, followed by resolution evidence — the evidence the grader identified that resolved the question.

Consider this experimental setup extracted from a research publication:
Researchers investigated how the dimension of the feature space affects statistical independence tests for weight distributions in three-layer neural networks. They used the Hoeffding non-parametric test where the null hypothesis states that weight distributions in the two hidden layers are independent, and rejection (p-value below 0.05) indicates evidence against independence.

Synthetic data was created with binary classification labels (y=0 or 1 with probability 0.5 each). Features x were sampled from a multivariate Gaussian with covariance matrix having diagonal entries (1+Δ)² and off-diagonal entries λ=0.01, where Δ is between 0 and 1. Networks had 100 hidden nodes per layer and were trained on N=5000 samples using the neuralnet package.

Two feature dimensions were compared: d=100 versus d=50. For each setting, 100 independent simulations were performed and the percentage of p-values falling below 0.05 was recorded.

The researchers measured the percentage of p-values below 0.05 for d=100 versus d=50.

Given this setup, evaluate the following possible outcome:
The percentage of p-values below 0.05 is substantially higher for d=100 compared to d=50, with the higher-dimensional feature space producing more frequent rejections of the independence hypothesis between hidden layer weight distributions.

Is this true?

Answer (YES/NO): NO